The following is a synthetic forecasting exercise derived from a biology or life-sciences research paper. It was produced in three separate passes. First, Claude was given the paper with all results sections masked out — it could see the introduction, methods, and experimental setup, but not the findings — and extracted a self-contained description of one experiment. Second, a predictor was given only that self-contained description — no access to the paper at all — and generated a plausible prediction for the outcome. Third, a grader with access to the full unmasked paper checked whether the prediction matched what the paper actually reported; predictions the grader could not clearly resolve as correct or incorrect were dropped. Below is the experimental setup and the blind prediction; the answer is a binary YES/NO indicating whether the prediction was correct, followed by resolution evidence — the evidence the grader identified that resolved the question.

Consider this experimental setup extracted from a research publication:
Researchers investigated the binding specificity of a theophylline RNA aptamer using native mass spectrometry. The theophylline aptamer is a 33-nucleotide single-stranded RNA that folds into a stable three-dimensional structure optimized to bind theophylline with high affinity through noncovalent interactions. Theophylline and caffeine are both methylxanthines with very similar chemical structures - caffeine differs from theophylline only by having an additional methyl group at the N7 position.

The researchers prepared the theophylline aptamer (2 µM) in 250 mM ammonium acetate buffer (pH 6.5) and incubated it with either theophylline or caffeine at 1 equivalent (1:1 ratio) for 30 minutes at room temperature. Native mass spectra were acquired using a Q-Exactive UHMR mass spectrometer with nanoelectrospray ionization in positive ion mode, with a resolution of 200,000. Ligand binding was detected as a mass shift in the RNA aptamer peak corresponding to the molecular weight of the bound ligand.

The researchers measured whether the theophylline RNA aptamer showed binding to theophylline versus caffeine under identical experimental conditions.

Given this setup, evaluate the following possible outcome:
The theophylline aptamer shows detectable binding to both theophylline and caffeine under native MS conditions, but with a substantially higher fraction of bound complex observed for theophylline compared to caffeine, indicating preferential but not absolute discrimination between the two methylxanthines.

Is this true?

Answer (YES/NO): NO